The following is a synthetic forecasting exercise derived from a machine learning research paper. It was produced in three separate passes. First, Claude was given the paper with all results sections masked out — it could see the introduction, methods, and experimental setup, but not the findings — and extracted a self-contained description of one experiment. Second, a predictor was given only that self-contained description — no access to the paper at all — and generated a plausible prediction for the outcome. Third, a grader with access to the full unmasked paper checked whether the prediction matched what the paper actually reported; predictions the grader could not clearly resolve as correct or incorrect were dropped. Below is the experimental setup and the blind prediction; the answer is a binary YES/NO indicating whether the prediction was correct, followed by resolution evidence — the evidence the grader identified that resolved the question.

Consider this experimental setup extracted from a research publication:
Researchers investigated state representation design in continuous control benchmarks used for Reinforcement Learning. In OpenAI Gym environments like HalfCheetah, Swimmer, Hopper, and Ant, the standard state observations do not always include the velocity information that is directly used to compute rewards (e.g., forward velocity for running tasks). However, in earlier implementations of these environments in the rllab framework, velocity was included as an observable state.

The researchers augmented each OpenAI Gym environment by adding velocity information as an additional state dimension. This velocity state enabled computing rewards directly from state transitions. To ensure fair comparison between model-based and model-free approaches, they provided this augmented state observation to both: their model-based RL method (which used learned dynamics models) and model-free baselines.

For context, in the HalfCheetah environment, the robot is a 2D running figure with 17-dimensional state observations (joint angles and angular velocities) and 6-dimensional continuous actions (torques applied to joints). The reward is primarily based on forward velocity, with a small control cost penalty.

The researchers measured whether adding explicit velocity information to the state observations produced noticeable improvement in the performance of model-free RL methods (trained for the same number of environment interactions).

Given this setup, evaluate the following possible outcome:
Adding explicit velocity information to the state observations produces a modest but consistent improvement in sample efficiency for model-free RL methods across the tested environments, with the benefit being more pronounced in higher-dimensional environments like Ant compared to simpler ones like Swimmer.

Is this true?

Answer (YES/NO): NO